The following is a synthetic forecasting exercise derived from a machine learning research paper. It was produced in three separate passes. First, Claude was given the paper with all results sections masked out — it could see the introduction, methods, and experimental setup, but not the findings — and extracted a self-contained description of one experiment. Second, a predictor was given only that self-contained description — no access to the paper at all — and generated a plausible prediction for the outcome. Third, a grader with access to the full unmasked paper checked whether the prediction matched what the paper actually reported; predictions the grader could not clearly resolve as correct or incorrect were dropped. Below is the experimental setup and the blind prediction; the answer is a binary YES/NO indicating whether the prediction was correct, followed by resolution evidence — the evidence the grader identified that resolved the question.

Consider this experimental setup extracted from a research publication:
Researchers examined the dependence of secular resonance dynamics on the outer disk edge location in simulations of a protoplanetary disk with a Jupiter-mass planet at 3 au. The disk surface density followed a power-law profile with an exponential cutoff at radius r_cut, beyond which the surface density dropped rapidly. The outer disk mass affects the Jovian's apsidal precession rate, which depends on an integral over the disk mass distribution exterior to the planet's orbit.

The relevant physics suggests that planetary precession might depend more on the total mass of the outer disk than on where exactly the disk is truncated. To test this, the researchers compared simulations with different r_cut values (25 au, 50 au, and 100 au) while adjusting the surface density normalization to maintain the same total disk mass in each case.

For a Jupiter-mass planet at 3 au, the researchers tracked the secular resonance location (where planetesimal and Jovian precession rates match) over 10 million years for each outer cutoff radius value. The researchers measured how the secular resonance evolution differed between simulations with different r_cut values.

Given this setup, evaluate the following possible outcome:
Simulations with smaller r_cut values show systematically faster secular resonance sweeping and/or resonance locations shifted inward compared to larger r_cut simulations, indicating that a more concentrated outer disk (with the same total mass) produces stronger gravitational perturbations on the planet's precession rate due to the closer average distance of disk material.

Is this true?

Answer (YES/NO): NO